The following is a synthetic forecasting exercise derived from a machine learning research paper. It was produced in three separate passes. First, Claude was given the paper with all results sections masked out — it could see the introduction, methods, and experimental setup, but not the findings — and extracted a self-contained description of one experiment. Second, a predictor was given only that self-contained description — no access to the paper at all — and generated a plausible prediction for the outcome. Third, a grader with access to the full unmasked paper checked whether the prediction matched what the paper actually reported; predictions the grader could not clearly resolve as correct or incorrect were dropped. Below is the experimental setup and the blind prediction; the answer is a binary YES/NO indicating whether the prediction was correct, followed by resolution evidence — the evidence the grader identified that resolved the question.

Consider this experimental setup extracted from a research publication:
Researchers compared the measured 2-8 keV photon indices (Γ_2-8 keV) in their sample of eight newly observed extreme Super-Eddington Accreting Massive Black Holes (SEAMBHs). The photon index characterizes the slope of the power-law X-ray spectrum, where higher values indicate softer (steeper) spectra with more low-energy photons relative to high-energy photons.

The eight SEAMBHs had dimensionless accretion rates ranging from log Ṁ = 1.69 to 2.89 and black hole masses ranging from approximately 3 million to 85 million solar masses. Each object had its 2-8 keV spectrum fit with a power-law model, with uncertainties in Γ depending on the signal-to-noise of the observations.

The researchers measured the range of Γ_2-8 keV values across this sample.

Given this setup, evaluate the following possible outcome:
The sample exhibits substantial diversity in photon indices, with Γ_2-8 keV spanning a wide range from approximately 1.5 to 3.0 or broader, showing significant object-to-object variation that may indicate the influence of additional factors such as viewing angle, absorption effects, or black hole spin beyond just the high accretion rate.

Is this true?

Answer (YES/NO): NO